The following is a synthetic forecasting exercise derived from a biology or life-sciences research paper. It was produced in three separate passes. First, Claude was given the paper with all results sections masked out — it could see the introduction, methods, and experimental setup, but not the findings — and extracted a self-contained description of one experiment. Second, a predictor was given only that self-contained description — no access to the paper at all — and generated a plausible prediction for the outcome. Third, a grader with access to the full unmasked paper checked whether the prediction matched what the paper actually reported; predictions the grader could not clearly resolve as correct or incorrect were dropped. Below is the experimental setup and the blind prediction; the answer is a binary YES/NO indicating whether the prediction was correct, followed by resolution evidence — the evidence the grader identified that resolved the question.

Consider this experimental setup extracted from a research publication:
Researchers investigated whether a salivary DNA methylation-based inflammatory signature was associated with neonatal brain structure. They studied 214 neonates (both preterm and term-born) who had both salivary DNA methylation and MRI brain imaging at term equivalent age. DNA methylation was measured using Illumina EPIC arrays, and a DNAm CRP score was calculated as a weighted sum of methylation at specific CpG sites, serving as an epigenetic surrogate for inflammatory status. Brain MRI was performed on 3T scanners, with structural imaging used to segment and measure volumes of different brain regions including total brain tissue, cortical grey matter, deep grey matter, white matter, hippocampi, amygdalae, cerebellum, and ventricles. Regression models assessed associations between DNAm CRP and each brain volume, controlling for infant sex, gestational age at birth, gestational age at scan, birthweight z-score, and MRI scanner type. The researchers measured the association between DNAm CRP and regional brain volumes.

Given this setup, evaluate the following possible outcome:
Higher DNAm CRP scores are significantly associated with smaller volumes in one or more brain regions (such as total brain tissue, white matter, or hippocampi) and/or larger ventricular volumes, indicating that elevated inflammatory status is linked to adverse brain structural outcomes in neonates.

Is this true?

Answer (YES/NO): YES